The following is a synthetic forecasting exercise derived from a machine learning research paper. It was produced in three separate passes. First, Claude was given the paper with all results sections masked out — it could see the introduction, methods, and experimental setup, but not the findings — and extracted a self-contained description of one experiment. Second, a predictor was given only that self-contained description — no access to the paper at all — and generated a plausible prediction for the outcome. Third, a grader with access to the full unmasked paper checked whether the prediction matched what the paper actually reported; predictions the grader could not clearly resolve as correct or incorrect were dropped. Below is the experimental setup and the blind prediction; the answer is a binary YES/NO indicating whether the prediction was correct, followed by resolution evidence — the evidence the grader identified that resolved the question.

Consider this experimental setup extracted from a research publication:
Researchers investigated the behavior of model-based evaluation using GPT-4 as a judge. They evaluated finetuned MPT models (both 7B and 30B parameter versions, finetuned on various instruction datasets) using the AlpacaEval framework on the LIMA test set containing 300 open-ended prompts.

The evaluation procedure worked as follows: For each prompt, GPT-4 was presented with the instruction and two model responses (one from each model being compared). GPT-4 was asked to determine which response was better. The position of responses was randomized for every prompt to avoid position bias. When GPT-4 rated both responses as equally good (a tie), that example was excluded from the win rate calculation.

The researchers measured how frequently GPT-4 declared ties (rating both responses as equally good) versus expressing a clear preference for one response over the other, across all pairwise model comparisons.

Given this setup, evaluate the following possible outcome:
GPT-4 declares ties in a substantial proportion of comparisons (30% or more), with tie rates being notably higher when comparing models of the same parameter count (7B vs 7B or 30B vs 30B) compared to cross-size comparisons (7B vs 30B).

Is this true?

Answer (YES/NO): NO